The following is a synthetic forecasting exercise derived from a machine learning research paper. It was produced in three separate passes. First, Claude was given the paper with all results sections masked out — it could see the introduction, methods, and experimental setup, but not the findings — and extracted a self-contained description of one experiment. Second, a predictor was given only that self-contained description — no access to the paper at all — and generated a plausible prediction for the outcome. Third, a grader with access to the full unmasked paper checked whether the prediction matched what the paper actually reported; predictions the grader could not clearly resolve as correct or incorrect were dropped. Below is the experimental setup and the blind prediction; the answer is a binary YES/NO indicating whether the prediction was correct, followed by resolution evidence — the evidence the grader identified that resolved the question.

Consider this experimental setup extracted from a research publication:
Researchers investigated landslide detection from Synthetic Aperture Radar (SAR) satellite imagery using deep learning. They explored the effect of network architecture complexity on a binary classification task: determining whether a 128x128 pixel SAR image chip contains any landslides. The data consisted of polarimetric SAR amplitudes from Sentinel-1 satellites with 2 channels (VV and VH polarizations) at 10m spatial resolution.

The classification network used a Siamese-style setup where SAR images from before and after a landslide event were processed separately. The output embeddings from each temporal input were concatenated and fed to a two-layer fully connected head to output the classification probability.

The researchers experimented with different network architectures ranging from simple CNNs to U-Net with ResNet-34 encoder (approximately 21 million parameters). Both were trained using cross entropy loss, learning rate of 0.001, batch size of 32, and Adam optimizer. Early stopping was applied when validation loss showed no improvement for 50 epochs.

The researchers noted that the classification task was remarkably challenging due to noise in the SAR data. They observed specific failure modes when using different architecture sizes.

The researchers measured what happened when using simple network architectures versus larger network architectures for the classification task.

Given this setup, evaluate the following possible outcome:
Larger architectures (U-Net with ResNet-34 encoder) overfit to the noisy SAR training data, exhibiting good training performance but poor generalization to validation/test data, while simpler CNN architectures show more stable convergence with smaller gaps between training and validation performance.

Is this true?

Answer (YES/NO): NO